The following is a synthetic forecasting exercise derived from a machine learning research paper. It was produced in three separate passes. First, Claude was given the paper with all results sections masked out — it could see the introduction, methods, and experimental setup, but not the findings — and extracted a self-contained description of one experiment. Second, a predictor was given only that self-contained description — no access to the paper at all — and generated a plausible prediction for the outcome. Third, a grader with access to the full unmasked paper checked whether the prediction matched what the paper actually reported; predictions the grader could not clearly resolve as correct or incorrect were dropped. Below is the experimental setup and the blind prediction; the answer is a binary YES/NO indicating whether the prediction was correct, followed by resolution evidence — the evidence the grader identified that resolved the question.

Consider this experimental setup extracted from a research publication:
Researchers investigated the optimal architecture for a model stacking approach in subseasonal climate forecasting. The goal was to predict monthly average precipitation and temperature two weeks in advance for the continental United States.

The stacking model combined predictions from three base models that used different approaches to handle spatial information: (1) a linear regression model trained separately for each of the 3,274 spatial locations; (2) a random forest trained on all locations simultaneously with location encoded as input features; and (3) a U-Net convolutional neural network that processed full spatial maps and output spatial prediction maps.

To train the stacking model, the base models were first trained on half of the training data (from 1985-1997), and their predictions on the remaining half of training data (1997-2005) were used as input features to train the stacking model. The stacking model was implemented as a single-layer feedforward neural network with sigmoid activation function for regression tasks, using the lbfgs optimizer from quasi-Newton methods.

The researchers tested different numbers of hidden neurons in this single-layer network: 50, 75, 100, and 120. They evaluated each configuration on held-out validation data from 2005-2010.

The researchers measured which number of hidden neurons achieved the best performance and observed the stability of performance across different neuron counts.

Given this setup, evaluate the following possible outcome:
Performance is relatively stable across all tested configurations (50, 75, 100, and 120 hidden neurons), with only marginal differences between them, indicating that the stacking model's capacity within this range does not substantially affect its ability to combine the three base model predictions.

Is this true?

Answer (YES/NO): YES